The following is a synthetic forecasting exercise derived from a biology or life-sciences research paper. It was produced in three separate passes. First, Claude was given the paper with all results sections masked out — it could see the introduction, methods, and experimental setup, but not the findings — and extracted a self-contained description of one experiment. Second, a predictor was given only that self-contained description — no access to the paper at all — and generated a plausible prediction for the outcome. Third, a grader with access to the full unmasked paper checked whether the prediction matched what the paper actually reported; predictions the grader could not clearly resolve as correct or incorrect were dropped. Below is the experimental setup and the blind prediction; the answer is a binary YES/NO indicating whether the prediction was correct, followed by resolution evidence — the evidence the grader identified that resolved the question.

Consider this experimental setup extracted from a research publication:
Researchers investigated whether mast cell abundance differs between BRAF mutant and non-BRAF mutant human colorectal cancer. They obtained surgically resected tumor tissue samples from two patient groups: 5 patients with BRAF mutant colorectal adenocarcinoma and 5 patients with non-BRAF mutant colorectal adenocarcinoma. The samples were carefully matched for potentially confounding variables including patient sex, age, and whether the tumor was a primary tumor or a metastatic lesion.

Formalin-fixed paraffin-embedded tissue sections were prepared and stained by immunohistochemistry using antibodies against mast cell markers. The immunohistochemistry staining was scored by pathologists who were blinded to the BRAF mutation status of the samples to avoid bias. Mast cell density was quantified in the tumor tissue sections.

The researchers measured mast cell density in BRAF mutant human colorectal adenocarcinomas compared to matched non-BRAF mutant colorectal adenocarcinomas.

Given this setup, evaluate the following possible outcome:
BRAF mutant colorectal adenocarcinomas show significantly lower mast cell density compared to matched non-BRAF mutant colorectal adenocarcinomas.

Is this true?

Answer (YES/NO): NO